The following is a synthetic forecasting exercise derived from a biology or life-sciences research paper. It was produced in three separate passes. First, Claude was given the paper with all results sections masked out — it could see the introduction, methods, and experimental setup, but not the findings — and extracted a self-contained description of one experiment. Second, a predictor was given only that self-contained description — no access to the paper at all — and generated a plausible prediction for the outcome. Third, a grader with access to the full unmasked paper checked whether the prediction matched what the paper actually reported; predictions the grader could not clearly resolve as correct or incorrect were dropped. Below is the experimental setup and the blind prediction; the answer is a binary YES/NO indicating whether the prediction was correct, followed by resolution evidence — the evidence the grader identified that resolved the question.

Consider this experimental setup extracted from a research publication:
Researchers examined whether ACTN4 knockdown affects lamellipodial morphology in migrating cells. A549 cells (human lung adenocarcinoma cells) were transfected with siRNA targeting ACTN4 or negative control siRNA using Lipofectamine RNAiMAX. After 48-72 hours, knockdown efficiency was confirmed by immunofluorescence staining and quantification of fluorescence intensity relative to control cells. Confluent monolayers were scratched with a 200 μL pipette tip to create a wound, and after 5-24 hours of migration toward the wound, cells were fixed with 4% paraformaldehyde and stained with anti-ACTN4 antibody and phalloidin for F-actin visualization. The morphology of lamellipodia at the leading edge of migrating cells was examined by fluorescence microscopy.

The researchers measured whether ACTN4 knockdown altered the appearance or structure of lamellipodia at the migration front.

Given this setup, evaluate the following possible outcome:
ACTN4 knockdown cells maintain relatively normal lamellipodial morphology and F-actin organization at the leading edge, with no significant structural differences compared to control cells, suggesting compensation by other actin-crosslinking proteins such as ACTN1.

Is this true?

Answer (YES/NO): NO